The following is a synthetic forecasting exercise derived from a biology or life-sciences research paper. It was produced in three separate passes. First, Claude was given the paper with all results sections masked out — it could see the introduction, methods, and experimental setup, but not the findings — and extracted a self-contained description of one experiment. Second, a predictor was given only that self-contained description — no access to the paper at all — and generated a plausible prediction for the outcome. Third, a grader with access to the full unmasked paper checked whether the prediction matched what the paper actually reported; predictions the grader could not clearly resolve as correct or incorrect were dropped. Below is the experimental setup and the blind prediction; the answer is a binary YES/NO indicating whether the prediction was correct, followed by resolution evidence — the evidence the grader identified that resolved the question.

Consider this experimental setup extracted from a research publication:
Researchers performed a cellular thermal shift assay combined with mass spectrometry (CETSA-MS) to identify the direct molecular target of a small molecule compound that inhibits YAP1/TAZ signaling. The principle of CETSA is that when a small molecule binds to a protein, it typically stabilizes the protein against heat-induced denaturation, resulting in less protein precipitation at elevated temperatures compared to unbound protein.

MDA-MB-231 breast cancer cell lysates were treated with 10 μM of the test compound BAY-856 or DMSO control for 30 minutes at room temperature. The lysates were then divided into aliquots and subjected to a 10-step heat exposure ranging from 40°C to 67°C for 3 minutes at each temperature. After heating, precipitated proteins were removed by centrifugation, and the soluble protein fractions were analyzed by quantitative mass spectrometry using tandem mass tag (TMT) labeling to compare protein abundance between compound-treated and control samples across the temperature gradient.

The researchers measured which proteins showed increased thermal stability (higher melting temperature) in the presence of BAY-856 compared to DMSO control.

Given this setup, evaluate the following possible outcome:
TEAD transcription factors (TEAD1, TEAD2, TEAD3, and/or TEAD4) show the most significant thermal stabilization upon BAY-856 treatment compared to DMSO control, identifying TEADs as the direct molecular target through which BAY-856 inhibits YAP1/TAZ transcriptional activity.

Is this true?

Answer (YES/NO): NO